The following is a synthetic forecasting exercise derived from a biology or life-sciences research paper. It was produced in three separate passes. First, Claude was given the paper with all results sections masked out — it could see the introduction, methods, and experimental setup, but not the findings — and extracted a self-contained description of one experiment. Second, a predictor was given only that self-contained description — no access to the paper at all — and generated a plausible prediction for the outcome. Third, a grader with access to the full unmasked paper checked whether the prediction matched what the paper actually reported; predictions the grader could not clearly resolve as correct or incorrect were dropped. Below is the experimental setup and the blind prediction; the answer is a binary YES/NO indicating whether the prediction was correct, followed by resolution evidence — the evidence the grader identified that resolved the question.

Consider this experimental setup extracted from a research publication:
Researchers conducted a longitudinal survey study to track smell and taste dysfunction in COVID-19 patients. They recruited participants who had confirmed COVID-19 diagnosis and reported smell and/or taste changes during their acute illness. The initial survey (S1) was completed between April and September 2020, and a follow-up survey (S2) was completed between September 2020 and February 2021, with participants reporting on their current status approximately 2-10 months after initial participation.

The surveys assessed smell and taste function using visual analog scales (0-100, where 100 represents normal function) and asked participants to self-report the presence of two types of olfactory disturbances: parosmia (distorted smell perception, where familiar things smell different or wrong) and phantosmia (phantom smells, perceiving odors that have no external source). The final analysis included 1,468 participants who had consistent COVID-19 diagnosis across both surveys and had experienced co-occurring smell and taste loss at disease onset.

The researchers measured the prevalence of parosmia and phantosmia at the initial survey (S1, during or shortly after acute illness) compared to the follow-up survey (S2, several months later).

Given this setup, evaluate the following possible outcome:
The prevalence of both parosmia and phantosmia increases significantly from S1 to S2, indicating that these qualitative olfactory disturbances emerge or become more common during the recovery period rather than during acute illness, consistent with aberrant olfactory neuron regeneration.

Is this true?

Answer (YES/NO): YES